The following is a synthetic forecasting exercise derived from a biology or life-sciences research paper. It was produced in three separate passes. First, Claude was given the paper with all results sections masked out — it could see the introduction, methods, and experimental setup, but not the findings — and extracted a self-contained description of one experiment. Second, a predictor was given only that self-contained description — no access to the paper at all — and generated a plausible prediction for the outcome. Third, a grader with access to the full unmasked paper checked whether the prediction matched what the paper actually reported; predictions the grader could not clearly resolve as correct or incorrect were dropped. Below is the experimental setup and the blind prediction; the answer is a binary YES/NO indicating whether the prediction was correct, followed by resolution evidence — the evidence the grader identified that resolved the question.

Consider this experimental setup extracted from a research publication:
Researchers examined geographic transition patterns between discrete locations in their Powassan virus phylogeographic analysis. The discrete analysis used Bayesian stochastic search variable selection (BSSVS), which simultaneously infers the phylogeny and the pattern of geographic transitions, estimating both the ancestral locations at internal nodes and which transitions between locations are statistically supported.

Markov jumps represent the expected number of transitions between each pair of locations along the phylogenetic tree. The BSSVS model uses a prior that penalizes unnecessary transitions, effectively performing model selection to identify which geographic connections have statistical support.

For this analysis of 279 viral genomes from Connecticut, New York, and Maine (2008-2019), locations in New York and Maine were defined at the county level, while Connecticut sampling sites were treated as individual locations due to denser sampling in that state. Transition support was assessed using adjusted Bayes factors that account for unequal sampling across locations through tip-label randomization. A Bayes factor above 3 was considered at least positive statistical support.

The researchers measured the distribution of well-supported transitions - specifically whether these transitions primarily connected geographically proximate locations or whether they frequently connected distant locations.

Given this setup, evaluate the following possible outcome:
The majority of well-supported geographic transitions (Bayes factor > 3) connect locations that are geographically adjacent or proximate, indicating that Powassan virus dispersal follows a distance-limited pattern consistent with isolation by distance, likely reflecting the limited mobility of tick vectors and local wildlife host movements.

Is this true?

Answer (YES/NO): NO